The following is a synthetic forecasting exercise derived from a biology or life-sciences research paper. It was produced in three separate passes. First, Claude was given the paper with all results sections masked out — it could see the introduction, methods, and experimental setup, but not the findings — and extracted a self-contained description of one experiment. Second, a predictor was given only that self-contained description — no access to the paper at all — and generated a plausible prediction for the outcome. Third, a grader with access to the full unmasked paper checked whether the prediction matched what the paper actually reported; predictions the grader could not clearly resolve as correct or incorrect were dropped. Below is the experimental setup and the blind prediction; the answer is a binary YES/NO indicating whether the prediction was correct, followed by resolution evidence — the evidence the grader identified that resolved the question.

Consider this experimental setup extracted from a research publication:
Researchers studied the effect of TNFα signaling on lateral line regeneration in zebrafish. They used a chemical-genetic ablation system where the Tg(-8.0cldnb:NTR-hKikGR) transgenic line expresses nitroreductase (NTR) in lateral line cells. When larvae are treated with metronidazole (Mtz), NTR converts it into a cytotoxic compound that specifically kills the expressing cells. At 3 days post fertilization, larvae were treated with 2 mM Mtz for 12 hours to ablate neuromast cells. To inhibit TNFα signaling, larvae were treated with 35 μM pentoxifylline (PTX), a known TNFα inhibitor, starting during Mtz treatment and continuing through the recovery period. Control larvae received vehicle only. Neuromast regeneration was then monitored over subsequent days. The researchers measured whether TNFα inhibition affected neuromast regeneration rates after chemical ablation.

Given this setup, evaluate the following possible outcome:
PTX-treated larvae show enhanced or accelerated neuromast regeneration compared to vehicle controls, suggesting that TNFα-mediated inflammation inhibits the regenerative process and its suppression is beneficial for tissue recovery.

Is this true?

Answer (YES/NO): NO